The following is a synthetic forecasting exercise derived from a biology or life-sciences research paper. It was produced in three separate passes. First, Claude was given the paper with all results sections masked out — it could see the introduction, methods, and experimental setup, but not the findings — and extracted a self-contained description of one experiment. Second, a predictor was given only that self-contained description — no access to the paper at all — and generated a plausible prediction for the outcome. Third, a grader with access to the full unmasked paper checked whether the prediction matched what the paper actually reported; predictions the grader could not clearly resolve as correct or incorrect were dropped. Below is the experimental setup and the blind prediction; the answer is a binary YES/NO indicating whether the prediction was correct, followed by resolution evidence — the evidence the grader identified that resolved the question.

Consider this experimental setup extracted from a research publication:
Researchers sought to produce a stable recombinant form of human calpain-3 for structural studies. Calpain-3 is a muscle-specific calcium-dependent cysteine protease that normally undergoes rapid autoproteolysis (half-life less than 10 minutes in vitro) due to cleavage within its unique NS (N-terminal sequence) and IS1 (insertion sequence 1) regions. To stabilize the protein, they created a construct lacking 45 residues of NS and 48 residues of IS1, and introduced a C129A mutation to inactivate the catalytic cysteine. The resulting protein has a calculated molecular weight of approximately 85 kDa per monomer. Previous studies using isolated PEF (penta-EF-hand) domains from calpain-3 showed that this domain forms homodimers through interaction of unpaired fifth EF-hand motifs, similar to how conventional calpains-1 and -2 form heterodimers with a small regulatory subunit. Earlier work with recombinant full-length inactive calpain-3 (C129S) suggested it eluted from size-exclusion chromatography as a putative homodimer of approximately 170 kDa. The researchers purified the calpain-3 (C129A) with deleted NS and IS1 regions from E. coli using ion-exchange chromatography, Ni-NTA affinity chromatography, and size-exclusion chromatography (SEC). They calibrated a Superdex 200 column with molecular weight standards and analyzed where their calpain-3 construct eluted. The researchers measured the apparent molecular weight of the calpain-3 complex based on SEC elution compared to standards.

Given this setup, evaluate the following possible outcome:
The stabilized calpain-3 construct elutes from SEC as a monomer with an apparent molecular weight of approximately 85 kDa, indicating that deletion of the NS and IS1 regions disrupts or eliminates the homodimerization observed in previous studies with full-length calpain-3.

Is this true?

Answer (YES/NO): NO